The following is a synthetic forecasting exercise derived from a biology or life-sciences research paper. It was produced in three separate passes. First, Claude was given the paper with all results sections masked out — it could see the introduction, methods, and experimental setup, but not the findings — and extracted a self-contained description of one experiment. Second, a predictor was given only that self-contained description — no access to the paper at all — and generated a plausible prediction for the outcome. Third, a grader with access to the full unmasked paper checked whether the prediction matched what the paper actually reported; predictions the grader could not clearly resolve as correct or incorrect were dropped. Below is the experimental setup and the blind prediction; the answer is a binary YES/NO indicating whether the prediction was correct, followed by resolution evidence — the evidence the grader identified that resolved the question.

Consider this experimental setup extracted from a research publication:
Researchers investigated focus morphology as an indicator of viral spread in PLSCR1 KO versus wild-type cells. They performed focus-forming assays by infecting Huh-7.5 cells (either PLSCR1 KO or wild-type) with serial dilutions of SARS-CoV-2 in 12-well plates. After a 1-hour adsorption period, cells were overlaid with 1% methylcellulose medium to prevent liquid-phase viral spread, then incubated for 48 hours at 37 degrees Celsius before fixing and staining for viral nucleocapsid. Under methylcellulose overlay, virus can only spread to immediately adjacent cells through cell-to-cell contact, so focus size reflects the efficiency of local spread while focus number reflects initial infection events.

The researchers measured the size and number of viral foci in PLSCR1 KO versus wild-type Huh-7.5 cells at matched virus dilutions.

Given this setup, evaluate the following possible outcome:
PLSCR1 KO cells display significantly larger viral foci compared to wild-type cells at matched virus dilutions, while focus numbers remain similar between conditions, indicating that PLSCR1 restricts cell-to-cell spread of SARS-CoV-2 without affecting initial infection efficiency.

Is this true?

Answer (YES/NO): NO